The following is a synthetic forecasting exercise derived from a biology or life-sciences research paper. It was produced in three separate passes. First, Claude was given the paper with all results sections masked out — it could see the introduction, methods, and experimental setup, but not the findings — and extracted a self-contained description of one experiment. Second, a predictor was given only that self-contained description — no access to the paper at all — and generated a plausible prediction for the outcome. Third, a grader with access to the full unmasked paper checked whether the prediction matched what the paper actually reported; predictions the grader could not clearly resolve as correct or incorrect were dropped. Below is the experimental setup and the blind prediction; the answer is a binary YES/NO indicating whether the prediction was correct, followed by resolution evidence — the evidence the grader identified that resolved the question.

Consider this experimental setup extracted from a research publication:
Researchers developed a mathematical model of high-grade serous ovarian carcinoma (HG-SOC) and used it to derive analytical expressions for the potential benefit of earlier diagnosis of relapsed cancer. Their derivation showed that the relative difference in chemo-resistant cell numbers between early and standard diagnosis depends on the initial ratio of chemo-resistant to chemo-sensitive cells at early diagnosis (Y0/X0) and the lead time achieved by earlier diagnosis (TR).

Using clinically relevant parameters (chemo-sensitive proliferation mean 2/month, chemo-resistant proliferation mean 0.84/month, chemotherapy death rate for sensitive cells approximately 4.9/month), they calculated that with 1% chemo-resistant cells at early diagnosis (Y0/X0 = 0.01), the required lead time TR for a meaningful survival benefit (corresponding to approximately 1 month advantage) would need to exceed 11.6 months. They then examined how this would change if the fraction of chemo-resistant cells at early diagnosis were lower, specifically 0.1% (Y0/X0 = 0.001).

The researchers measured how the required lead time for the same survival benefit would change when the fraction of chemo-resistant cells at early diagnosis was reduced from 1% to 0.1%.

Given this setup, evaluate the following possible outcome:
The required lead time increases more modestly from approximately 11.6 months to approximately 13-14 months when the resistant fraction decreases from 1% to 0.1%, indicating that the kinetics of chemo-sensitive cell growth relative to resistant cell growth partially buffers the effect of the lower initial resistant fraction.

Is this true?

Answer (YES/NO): NO